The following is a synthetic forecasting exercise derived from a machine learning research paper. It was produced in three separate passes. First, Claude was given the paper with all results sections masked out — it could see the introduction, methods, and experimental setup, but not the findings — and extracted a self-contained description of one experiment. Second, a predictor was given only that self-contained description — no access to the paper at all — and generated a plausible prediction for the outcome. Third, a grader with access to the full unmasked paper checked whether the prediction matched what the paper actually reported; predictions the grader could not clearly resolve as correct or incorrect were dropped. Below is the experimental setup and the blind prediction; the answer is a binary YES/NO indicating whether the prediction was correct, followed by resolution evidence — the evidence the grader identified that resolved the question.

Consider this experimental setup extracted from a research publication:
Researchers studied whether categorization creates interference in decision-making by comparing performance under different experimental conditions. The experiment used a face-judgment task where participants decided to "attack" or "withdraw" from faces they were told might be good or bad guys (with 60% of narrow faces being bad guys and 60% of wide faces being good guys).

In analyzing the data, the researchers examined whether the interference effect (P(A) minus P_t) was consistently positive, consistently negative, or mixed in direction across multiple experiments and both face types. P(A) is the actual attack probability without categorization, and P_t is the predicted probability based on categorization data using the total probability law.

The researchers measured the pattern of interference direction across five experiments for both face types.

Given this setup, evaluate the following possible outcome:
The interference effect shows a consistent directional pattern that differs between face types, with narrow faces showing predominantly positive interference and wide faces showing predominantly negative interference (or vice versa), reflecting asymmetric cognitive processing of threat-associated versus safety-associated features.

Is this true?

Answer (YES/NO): NO